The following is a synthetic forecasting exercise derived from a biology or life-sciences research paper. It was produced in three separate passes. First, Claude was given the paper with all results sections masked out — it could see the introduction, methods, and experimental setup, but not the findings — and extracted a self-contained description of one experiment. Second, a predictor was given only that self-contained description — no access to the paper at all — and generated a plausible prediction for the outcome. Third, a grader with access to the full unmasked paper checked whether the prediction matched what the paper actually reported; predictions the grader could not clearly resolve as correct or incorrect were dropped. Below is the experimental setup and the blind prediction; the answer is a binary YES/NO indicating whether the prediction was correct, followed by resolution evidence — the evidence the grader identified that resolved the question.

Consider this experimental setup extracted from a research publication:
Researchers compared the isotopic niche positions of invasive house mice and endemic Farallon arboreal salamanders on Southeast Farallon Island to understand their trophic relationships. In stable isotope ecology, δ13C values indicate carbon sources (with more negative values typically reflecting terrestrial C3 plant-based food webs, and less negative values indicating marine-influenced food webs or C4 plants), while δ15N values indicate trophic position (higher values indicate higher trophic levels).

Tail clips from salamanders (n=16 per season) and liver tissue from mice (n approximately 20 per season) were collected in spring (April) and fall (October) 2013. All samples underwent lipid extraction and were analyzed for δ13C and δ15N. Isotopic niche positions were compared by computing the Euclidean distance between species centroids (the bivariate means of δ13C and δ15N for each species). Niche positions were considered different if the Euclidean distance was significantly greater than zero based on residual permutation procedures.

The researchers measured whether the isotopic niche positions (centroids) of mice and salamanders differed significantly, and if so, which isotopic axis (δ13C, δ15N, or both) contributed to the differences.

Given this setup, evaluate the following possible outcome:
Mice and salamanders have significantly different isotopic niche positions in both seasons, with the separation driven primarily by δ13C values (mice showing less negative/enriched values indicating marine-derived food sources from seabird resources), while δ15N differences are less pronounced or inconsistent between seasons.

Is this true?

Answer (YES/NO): NO